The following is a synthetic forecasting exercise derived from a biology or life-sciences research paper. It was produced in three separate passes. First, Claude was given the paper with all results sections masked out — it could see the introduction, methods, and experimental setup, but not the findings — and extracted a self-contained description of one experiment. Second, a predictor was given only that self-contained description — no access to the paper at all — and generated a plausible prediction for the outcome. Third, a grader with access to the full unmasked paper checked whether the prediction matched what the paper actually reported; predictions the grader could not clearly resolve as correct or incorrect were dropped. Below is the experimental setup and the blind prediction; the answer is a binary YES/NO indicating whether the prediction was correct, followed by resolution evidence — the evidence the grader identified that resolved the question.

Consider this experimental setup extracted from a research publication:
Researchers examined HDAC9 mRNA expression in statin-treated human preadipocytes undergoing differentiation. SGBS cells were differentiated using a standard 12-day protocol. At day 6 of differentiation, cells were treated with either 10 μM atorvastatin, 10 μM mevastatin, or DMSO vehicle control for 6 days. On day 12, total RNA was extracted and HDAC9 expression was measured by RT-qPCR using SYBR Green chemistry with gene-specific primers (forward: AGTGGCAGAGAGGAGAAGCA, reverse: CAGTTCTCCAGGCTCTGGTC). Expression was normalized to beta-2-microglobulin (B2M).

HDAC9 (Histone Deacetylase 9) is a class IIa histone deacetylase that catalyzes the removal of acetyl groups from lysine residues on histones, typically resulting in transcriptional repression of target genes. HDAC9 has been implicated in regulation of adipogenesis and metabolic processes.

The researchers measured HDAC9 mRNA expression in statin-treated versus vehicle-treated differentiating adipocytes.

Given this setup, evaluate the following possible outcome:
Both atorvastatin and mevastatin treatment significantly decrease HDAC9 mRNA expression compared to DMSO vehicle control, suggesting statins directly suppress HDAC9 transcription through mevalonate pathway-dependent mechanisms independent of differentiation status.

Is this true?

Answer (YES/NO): NO